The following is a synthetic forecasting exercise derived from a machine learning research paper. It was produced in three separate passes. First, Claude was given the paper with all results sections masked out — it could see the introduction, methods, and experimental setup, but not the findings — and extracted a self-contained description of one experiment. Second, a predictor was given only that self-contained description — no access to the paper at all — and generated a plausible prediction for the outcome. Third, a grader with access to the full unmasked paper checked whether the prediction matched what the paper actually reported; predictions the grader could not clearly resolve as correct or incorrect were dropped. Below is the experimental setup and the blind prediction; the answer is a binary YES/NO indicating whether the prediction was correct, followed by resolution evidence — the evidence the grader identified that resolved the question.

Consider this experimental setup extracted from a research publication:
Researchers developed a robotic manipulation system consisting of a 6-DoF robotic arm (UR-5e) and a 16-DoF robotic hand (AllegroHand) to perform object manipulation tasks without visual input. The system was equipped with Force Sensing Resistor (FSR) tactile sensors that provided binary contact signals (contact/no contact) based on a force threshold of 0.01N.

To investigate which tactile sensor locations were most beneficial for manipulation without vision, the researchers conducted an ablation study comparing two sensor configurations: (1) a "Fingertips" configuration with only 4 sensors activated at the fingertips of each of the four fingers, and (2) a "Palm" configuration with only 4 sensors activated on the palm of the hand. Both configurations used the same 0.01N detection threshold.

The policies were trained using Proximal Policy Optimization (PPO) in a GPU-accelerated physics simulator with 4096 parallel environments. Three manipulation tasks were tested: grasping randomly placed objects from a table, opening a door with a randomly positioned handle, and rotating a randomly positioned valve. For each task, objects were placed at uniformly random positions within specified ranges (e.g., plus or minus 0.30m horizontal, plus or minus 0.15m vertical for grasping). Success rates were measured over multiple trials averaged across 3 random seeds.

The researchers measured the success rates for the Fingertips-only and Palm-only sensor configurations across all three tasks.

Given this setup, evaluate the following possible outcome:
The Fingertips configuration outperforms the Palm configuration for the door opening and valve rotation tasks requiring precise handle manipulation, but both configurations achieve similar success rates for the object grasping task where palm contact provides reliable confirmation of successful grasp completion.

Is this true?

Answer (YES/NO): NO